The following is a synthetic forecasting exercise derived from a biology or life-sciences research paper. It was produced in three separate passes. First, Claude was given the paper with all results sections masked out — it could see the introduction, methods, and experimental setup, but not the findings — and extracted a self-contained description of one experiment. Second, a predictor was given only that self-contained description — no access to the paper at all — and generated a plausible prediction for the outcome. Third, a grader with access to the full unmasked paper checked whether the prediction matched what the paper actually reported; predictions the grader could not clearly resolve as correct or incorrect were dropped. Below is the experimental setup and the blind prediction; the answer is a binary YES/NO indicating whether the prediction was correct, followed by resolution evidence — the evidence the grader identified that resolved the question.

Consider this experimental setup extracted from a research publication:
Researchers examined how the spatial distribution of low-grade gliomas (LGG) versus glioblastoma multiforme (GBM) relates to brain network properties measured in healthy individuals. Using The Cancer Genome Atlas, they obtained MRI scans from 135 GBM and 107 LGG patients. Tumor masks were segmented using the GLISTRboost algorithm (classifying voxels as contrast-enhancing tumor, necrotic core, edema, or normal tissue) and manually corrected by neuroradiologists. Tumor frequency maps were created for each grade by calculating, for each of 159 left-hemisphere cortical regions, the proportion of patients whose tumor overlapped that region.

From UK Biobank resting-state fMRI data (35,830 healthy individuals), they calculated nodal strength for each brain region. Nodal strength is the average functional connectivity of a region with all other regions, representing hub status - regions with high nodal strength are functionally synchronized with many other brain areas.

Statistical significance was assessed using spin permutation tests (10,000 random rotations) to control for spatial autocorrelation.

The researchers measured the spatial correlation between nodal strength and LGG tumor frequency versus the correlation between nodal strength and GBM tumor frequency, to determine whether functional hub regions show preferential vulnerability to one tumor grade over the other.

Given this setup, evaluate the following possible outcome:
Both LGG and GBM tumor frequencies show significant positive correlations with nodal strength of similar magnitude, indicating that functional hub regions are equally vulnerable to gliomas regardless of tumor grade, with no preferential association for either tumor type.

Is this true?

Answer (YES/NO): NO